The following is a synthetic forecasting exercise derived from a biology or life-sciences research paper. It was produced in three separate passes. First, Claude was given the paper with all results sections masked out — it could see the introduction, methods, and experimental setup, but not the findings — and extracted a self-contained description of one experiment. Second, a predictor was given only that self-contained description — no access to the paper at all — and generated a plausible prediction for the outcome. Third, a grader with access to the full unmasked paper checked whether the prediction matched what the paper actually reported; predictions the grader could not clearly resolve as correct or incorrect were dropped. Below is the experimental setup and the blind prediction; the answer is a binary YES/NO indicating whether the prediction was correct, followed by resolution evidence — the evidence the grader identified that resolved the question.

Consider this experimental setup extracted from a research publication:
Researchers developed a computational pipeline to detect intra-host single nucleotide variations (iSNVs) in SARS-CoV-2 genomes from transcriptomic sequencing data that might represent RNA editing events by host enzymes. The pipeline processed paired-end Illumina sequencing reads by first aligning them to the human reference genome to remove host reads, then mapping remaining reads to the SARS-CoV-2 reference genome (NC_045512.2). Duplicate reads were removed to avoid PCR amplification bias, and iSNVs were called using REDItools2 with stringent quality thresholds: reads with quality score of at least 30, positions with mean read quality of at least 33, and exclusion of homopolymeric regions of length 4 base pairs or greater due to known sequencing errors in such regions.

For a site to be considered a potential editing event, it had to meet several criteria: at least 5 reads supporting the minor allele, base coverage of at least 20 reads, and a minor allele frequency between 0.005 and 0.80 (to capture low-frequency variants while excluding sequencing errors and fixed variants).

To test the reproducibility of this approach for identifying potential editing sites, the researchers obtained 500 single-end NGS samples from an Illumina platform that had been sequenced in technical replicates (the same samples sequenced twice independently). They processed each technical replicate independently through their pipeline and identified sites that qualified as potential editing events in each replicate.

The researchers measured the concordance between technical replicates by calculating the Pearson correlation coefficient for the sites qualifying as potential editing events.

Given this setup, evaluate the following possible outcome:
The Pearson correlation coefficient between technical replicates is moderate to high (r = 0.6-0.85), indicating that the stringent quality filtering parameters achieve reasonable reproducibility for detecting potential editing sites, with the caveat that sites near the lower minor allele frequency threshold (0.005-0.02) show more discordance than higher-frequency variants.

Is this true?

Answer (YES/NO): NO